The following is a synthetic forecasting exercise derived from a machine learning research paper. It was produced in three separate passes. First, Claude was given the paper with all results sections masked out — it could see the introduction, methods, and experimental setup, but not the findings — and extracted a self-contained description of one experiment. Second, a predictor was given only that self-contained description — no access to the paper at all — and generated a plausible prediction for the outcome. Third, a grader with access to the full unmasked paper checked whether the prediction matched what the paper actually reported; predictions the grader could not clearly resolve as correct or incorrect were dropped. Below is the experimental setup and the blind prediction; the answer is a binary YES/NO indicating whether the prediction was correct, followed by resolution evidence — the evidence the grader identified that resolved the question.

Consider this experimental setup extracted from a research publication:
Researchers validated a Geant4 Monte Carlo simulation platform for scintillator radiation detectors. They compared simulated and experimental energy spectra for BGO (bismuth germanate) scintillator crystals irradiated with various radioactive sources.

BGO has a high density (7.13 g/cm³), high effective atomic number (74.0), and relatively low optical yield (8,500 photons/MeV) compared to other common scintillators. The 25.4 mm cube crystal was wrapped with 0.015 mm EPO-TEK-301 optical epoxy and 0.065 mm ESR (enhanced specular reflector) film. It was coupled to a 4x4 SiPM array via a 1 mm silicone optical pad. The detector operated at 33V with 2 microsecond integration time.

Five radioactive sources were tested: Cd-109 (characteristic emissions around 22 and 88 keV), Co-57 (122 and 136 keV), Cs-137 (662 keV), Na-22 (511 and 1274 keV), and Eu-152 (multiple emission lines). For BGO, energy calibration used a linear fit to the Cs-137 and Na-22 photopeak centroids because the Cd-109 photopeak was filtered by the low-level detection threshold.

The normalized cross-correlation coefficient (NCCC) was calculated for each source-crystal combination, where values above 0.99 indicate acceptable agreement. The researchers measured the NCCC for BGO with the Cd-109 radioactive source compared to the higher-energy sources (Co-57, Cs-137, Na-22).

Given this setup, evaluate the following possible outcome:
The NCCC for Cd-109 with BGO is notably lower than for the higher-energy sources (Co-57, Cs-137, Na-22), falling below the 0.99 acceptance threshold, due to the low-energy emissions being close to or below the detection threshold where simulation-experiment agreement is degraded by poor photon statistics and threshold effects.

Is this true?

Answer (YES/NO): YES